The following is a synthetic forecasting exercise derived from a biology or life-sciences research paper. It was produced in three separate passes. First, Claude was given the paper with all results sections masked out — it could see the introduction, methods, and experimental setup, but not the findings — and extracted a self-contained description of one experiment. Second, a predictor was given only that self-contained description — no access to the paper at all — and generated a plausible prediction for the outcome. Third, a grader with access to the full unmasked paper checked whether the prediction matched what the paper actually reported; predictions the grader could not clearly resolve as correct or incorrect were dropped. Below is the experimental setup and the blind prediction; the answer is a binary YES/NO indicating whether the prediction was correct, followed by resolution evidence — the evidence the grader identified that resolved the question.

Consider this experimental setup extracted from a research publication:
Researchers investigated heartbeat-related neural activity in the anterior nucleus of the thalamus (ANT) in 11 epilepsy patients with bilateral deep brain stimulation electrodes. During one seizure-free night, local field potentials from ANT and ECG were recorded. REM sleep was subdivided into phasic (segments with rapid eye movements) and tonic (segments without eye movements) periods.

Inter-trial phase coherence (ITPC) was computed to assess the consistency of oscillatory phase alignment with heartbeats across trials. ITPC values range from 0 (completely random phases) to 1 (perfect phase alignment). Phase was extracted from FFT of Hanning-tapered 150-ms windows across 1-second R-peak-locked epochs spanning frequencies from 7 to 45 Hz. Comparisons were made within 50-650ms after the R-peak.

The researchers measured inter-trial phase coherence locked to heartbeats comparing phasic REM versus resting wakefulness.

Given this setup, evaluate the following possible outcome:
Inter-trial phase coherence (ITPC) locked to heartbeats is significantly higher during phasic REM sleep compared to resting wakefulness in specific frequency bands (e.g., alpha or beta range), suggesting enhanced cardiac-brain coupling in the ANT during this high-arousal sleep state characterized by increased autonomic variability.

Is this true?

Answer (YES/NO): NO